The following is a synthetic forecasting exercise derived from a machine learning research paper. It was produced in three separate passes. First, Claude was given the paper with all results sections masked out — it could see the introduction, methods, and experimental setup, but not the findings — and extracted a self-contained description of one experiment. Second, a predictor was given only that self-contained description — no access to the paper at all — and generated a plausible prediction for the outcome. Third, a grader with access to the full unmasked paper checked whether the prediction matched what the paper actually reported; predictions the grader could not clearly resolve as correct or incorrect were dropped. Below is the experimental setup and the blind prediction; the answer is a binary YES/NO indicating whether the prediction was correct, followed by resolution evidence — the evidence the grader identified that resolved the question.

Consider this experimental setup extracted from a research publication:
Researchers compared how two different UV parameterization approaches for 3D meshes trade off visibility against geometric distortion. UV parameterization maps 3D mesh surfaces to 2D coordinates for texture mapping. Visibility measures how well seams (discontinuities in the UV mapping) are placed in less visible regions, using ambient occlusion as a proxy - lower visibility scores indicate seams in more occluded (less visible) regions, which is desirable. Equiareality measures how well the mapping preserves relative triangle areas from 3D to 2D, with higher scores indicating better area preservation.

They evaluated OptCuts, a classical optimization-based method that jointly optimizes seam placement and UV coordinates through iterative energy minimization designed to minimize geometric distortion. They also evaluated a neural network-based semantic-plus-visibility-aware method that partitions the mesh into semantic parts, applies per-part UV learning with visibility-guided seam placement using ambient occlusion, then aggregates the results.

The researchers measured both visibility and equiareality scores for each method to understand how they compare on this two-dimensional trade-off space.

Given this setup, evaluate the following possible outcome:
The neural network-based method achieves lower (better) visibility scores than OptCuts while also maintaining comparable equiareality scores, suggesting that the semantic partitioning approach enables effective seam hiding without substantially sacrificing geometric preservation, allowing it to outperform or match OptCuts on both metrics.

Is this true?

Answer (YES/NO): NO